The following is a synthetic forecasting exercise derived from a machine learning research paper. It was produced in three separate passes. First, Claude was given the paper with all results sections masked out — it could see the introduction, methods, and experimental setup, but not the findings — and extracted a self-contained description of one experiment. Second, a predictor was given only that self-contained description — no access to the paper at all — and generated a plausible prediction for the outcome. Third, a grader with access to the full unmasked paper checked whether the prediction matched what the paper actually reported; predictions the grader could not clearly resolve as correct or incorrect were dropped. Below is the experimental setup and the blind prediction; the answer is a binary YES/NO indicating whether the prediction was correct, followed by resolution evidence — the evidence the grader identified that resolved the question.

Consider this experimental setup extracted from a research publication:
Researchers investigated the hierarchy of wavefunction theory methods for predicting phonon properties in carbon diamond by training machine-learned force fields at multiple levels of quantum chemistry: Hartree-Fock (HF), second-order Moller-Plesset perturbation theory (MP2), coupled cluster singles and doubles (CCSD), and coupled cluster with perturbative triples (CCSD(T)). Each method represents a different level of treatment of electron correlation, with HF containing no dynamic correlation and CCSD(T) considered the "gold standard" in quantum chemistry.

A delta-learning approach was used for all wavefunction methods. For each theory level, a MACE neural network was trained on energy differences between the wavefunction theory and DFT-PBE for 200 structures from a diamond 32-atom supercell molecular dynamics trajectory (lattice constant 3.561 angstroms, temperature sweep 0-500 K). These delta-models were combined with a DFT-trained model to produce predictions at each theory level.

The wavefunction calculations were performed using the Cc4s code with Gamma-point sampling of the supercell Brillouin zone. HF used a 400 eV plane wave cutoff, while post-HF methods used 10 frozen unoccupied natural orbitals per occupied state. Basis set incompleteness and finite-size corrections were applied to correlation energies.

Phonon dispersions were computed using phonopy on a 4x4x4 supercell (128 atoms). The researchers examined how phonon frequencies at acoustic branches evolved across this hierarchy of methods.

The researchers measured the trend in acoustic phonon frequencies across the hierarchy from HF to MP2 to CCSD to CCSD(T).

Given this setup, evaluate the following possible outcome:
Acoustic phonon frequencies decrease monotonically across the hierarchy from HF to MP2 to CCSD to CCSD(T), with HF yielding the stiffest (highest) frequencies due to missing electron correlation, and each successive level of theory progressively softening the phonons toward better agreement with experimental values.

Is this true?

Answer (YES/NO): NO